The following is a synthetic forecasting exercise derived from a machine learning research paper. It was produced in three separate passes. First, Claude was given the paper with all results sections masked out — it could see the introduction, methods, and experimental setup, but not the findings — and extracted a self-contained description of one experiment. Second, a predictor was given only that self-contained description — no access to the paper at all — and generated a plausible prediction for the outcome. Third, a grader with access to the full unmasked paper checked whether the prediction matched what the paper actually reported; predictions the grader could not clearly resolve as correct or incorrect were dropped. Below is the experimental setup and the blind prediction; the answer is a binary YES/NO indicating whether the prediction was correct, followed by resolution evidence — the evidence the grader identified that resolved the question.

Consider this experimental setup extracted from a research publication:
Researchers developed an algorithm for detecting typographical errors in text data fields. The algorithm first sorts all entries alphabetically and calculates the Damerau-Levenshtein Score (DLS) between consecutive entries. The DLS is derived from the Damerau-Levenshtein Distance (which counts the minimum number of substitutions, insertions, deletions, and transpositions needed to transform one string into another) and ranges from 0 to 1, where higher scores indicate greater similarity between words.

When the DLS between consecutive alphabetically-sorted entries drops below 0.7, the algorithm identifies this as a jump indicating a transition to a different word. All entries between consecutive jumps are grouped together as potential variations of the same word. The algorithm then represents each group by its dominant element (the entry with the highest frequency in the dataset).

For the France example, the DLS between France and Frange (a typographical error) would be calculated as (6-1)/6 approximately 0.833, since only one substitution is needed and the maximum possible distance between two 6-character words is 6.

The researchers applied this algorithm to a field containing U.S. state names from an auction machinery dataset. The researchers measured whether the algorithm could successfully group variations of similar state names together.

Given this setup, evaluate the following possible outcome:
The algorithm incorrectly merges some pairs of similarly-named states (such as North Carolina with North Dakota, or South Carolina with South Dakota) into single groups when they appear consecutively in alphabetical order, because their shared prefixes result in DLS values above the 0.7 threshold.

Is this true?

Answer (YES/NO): NO